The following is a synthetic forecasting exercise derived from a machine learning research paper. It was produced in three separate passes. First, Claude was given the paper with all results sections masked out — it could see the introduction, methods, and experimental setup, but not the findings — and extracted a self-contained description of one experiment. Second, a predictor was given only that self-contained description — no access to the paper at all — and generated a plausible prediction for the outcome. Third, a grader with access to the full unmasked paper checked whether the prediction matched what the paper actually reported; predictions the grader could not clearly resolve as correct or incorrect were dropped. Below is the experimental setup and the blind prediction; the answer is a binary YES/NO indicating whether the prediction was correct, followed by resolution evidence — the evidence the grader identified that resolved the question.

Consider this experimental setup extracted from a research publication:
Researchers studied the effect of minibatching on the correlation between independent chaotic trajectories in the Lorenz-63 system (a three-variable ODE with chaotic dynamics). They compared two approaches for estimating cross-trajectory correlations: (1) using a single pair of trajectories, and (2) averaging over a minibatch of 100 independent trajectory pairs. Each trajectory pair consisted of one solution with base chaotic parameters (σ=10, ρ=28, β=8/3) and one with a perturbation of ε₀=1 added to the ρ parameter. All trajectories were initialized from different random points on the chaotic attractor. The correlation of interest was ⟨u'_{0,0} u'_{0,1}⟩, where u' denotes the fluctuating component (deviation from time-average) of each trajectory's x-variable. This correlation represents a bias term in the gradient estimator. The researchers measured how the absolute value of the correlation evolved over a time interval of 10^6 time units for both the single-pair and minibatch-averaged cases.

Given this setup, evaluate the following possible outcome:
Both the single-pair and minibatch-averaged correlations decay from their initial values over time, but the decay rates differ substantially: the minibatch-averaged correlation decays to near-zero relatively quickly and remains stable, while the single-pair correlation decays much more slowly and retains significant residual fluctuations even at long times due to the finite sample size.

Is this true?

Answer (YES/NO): NO